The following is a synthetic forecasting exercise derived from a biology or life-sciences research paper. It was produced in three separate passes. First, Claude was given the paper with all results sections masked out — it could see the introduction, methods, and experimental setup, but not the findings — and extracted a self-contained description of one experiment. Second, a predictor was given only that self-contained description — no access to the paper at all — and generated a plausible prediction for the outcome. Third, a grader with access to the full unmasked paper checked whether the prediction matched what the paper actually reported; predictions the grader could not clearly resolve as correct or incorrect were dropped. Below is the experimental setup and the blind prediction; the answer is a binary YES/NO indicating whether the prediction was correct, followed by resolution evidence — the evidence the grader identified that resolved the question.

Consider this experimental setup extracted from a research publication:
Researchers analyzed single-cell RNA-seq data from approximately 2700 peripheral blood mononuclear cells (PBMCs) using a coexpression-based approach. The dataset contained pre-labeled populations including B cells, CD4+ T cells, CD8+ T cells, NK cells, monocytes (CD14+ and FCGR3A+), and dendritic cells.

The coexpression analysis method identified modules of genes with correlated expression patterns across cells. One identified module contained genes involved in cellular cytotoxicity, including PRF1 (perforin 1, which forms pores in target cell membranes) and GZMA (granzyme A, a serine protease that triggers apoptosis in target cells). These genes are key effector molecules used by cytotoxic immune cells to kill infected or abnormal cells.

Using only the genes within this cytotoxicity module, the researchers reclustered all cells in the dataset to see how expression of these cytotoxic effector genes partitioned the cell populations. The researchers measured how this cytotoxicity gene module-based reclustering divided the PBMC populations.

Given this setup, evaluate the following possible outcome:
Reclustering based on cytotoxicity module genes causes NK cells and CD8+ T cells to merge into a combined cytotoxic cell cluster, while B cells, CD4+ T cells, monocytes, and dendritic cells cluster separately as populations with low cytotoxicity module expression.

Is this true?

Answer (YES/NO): YES